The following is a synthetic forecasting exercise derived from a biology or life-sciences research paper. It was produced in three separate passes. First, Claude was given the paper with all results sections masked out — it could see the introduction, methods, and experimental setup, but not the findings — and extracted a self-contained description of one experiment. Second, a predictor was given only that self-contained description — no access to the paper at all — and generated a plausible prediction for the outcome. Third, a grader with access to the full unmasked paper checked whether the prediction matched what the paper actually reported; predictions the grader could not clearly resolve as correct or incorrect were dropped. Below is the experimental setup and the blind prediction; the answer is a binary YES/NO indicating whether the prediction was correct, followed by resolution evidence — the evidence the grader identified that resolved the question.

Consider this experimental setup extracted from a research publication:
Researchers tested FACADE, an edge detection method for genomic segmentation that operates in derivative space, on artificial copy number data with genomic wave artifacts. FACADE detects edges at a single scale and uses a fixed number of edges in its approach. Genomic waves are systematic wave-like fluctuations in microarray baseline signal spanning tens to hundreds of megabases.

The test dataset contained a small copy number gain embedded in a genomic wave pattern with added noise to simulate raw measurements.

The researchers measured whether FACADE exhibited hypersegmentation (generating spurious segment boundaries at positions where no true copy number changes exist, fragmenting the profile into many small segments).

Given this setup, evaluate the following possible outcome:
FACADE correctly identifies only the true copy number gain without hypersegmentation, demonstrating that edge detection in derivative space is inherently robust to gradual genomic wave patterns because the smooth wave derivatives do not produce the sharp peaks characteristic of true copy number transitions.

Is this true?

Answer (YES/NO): NO